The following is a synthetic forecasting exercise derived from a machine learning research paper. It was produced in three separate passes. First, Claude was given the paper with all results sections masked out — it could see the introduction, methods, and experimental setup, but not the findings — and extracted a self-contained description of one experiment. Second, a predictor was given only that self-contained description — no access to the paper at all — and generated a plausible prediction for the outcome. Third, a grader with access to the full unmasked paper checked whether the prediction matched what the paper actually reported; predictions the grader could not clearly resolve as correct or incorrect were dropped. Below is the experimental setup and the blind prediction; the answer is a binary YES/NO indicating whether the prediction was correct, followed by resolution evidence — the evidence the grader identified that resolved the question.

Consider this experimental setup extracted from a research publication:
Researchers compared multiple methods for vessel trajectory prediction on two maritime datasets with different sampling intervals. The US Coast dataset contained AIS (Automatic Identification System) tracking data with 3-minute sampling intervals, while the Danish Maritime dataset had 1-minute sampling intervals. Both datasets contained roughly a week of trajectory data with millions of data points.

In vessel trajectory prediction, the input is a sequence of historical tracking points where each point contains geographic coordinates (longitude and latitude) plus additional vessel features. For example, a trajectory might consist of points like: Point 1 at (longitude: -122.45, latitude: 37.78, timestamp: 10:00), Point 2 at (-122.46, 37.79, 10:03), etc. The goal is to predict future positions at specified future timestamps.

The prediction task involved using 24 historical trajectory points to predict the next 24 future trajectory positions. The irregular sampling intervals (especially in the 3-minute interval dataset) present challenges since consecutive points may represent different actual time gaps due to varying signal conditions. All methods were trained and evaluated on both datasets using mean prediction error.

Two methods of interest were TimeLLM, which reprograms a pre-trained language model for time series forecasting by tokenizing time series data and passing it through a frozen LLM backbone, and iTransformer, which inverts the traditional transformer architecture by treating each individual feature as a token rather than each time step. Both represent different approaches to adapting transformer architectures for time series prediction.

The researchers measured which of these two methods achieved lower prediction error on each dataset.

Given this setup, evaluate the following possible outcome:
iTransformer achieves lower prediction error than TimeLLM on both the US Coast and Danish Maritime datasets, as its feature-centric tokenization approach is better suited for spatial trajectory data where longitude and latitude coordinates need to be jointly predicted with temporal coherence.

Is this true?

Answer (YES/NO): NO